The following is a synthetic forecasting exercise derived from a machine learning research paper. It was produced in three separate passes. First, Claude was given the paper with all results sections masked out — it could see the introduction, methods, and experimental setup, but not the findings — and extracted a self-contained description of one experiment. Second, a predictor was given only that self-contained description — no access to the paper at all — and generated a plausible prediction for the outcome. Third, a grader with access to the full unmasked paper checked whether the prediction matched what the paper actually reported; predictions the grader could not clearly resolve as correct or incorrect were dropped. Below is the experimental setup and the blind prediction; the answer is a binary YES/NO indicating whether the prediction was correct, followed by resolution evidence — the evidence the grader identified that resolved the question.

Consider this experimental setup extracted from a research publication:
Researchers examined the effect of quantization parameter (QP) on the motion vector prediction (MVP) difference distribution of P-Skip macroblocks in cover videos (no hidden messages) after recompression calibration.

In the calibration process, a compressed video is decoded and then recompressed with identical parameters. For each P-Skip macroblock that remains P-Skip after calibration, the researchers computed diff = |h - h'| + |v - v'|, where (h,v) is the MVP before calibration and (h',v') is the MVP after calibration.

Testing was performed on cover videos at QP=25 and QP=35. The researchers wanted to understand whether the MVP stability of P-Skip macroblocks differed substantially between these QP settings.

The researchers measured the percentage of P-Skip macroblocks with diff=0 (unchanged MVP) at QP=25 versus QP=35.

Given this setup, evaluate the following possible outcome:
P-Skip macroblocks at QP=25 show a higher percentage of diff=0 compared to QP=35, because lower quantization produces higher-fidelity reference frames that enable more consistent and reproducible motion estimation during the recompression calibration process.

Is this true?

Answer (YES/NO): YES